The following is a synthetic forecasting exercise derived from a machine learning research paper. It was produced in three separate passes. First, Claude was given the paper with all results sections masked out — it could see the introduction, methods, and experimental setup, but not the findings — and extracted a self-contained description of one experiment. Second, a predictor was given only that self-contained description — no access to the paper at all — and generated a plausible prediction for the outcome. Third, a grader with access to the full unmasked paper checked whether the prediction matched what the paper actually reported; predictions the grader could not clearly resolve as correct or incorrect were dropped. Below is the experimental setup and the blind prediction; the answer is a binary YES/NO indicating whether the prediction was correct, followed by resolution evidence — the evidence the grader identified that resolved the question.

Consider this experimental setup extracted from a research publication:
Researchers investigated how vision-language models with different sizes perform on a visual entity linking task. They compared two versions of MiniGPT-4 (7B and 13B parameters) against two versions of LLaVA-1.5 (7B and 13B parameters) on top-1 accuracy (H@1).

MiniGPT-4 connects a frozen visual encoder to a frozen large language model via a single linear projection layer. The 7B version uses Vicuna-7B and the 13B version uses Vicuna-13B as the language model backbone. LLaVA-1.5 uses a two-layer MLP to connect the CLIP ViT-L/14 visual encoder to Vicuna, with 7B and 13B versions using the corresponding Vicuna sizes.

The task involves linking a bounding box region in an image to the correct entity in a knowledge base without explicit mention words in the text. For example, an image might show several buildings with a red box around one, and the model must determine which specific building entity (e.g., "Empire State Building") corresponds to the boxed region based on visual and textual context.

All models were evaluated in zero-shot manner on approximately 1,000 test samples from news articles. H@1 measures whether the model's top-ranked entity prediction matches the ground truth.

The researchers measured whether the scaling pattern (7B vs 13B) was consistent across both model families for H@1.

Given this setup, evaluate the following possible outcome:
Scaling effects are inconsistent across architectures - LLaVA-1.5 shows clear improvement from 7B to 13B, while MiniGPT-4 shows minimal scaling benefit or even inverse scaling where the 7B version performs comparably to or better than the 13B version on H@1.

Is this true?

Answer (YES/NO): NO